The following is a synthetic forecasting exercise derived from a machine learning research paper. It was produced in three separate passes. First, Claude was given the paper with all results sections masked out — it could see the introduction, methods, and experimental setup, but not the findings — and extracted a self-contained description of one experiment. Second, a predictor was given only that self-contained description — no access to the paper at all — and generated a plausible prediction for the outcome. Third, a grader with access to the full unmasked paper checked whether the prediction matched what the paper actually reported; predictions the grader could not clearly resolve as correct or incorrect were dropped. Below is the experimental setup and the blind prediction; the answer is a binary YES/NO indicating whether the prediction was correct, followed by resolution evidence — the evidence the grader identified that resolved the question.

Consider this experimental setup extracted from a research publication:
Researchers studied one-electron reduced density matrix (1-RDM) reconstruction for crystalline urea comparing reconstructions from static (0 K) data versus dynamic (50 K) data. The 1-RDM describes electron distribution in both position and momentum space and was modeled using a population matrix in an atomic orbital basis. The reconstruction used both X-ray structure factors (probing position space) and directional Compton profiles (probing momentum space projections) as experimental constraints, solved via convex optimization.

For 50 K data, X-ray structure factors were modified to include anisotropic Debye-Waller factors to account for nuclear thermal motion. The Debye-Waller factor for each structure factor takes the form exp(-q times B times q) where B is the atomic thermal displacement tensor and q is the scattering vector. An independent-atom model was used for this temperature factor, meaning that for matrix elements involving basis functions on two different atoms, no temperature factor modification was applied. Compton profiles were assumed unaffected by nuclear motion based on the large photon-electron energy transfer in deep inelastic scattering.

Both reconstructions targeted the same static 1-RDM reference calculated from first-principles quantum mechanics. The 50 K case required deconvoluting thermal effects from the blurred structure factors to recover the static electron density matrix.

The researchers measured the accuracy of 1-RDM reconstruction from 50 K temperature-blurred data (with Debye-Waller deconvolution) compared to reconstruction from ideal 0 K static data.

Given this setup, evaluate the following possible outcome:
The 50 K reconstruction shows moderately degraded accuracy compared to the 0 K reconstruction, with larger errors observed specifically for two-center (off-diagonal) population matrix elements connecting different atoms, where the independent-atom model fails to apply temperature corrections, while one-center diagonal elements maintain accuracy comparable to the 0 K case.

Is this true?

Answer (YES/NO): NO